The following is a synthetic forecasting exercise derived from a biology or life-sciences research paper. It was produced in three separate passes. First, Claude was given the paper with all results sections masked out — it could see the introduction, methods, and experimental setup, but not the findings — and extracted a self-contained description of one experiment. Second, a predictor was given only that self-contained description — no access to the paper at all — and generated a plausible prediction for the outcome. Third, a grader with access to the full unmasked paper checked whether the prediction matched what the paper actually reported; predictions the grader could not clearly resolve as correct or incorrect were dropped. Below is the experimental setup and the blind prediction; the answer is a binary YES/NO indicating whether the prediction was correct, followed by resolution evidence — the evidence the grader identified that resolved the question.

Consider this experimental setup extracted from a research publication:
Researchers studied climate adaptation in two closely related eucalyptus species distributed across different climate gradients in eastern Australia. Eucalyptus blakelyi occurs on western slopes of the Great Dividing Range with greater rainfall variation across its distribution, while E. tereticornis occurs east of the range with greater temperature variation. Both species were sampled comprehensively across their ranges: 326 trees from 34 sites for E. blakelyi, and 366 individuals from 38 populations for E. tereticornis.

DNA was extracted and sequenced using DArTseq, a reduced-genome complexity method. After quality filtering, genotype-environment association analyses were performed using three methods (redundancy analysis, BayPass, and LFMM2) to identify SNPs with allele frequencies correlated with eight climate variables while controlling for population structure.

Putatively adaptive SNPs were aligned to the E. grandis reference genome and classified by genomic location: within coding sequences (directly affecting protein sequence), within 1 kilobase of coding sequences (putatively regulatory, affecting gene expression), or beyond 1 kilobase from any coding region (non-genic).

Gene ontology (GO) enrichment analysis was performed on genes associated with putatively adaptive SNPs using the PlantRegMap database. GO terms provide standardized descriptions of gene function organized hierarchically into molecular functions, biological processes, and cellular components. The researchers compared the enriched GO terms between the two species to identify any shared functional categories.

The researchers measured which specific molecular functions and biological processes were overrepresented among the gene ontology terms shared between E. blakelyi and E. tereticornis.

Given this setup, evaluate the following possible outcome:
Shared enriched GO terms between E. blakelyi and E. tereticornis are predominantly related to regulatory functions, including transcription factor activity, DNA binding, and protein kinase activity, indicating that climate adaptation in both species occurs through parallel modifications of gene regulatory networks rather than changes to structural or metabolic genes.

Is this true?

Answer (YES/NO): NO